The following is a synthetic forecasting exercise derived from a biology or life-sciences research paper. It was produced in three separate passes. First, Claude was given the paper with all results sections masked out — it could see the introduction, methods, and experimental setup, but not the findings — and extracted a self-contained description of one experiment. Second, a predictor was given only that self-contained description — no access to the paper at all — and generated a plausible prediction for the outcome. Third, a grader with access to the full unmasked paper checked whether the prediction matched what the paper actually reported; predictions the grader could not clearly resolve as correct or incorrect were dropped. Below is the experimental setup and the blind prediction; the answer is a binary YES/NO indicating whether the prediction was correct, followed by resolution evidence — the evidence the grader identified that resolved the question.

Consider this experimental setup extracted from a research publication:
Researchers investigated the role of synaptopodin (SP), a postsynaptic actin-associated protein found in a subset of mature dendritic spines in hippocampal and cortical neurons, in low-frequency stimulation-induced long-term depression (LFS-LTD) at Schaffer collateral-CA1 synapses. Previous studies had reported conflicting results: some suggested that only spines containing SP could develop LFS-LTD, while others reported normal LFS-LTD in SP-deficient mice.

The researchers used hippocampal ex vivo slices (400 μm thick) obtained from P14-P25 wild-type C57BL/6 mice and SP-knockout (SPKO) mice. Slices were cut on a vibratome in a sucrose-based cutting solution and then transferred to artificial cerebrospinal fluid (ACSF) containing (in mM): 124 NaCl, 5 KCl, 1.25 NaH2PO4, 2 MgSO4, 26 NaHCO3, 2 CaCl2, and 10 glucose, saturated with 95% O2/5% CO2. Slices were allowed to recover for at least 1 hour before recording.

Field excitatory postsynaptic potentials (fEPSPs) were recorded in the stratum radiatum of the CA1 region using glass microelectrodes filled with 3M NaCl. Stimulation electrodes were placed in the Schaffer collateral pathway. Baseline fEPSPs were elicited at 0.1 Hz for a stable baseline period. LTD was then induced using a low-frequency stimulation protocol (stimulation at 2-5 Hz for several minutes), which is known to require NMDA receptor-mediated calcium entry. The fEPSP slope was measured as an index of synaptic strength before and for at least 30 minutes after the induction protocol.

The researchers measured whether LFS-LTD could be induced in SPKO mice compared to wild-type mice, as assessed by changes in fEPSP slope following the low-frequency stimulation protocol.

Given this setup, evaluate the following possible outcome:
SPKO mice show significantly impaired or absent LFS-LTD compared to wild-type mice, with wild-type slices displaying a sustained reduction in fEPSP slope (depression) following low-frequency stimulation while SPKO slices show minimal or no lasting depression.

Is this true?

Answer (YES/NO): YES